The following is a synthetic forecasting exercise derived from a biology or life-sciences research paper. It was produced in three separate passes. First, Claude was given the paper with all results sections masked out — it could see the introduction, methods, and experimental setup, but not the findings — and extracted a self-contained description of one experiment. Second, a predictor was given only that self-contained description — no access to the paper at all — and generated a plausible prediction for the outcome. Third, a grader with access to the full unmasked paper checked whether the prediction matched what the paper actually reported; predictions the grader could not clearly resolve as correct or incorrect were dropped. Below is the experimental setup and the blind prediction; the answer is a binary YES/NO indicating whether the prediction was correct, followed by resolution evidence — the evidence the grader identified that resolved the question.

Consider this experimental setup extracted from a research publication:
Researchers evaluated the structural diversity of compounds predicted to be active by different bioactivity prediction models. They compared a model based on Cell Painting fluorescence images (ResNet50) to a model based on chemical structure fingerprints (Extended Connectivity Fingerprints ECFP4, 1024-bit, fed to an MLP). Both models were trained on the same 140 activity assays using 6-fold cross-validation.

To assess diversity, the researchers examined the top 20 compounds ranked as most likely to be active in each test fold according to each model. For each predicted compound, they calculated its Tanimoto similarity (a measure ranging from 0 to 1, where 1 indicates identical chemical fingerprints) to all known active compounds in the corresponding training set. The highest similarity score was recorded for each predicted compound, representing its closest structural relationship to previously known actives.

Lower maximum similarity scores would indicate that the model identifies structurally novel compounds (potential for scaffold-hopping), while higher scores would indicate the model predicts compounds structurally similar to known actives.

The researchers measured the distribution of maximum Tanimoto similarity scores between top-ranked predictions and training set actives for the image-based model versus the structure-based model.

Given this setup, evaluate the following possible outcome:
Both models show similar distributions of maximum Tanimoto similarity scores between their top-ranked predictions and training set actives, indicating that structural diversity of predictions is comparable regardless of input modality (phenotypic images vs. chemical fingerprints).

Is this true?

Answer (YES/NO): NO